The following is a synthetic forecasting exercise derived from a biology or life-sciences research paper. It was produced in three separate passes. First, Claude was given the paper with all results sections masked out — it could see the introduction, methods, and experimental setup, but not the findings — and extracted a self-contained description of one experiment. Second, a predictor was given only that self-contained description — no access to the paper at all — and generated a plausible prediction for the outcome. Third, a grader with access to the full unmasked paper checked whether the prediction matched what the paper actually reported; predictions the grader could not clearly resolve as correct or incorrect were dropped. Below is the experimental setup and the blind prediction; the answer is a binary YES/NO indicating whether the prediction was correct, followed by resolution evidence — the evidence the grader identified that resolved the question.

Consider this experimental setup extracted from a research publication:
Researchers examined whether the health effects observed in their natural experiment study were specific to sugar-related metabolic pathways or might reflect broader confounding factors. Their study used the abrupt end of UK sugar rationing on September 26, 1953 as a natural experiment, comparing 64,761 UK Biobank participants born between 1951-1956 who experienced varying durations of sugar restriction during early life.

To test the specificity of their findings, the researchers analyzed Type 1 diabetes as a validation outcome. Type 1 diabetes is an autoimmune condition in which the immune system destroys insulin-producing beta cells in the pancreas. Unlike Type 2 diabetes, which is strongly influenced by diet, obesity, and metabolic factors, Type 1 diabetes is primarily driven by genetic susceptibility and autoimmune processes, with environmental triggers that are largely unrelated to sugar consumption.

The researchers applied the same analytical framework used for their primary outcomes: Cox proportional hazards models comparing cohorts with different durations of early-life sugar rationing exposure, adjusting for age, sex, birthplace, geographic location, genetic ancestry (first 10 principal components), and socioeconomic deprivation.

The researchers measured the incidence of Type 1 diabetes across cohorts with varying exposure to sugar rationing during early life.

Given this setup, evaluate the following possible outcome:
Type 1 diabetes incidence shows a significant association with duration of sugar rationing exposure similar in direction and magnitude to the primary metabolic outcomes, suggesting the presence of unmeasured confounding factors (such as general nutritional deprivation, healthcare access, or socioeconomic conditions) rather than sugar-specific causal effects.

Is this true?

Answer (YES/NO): NO